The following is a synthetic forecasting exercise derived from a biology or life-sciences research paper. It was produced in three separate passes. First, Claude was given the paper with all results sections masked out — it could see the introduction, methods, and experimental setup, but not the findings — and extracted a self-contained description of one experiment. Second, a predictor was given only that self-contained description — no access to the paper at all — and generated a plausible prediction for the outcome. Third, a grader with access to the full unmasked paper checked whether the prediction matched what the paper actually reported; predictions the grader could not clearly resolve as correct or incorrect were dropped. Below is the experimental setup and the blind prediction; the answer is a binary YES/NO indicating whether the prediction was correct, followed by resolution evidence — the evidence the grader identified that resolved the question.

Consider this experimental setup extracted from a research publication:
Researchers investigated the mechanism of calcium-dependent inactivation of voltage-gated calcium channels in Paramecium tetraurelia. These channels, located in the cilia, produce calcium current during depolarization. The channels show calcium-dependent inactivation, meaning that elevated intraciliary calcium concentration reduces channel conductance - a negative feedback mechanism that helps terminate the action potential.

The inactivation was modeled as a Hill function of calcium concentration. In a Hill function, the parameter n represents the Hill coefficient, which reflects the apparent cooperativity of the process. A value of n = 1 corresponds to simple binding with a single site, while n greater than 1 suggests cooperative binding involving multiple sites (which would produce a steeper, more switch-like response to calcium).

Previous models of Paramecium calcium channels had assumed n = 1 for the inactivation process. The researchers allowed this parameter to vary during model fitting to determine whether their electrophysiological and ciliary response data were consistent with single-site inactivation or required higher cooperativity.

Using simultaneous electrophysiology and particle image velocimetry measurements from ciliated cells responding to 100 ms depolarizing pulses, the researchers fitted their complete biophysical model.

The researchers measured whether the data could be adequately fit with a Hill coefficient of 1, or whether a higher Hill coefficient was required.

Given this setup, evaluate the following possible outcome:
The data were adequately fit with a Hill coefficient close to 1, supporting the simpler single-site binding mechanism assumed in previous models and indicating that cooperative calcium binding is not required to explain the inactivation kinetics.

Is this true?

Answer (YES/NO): NO